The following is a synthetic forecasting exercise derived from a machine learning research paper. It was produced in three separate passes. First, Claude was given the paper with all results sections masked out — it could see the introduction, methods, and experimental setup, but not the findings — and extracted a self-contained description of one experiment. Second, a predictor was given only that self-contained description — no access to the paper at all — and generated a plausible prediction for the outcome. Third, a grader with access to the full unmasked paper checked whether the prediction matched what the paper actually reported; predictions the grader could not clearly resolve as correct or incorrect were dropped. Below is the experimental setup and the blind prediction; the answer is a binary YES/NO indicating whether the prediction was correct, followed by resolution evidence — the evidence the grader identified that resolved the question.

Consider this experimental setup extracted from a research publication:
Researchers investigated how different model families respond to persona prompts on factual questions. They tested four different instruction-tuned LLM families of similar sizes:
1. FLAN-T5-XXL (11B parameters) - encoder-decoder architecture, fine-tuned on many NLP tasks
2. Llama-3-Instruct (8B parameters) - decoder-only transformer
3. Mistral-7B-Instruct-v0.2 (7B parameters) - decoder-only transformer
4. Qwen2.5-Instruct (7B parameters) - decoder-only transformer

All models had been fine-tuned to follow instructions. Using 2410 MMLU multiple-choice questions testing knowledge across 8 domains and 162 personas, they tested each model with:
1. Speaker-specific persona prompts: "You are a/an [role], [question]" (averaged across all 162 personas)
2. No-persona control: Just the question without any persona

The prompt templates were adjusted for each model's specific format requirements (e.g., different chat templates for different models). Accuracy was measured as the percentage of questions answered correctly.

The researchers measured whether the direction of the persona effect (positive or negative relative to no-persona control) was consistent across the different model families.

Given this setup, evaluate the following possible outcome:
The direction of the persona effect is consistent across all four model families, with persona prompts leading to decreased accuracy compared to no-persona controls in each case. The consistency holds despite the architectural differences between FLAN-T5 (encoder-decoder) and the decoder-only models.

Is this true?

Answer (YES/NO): NO